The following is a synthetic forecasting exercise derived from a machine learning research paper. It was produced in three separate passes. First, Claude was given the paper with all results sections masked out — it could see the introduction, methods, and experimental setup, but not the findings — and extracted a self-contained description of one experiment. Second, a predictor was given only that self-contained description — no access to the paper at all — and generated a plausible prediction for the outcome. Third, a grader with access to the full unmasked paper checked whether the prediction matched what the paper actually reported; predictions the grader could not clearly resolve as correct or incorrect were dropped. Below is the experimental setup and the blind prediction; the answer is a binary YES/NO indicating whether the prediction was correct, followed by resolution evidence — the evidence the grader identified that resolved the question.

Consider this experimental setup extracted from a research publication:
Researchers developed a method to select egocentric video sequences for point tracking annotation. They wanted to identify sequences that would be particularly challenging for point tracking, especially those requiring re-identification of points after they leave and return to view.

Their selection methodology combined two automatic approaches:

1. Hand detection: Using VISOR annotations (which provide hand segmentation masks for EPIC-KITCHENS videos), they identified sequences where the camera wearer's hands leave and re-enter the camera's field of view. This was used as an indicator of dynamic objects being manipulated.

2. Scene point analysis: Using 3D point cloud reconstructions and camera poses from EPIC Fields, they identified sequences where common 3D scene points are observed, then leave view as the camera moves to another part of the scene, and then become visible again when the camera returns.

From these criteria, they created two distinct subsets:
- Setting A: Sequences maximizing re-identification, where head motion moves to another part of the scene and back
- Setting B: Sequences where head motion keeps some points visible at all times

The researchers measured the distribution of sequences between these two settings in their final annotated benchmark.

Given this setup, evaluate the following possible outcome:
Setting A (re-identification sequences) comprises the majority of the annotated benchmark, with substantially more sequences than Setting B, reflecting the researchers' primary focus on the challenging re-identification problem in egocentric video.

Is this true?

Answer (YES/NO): NO